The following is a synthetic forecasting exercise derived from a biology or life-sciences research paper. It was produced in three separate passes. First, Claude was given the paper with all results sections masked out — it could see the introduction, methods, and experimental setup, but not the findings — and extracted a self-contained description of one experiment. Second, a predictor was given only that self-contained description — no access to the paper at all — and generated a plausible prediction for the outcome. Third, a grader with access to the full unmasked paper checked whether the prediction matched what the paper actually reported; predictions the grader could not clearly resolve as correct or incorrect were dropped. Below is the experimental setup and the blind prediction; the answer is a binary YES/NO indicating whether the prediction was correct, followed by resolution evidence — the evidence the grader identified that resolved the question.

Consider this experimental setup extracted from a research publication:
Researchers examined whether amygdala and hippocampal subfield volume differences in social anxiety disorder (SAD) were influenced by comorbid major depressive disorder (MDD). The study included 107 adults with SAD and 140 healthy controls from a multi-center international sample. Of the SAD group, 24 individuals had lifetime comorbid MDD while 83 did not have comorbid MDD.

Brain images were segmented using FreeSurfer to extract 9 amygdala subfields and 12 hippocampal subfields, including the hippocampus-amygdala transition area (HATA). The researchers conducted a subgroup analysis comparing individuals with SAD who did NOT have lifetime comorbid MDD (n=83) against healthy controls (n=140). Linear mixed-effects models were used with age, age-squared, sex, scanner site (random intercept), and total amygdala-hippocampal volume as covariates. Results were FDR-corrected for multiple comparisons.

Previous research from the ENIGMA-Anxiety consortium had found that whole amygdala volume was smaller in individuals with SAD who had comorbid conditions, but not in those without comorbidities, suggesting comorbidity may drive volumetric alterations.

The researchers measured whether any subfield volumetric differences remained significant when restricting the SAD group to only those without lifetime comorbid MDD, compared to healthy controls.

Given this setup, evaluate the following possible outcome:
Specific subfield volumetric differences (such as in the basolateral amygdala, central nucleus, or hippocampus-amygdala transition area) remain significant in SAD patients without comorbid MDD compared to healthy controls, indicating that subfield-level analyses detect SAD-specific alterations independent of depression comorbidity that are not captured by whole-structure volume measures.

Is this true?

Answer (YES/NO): YES